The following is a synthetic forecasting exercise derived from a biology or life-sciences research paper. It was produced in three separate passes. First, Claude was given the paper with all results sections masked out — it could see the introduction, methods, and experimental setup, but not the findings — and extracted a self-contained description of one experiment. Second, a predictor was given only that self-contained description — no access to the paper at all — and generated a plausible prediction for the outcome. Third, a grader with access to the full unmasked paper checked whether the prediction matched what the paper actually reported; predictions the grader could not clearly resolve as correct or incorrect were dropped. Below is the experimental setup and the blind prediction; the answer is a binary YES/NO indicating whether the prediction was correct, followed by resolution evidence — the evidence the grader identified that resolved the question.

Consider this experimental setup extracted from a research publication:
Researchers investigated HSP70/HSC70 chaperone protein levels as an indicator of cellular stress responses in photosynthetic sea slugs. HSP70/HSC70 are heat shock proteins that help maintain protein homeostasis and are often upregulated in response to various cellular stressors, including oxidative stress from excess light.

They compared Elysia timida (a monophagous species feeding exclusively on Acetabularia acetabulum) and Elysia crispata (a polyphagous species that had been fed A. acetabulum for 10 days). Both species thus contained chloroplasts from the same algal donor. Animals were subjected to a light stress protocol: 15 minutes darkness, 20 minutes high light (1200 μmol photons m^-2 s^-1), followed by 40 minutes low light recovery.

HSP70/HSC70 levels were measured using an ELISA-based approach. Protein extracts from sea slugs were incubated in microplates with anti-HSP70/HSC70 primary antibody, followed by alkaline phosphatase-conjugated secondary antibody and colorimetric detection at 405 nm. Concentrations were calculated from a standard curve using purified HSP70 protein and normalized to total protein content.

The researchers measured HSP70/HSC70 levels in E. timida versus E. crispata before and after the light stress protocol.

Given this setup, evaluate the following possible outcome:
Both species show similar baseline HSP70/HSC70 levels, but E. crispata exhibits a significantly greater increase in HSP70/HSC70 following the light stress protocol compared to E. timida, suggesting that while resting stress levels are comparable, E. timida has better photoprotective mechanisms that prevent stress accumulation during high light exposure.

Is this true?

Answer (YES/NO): NO